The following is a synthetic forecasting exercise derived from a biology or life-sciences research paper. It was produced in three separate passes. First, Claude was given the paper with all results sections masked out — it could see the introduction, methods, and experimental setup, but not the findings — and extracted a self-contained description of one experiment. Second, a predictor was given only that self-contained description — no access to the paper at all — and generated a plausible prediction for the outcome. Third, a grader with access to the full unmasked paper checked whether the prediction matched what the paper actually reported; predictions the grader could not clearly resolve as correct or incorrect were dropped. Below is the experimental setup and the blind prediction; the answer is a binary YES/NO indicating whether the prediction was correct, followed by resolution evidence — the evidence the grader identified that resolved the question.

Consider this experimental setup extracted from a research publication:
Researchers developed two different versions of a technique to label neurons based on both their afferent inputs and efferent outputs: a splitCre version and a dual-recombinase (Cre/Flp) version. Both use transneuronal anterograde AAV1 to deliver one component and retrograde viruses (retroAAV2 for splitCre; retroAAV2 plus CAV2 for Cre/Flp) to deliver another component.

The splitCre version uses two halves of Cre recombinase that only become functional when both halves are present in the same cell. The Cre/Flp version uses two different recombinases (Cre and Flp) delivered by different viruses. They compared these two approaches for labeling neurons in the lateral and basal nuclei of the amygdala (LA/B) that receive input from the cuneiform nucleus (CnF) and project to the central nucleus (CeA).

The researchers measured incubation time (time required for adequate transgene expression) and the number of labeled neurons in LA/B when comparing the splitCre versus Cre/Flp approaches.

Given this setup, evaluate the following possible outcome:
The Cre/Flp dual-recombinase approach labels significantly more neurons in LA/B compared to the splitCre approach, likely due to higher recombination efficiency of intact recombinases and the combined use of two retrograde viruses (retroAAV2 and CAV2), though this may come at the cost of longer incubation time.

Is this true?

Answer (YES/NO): NO